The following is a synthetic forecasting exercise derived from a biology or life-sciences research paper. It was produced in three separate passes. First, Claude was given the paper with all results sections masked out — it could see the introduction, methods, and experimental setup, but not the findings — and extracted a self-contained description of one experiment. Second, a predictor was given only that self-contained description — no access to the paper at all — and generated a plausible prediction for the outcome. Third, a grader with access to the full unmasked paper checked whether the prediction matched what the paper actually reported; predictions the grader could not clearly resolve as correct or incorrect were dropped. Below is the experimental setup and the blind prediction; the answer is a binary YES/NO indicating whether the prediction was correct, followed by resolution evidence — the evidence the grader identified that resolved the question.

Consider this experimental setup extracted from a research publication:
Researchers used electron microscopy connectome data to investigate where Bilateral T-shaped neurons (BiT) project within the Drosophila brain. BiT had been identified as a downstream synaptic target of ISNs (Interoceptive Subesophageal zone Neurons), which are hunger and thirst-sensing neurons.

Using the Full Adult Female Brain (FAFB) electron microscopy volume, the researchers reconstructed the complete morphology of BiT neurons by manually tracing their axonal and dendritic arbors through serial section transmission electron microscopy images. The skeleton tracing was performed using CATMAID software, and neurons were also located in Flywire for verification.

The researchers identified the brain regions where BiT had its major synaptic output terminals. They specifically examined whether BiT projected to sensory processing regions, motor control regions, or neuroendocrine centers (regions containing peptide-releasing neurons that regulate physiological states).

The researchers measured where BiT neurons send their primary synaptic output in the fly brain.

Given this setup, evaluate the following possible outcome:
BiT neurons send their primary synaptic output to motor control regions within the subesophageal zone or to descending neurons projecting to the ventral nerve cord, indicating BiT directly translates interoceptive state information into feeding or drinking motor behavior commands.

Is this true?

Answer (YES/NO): NO